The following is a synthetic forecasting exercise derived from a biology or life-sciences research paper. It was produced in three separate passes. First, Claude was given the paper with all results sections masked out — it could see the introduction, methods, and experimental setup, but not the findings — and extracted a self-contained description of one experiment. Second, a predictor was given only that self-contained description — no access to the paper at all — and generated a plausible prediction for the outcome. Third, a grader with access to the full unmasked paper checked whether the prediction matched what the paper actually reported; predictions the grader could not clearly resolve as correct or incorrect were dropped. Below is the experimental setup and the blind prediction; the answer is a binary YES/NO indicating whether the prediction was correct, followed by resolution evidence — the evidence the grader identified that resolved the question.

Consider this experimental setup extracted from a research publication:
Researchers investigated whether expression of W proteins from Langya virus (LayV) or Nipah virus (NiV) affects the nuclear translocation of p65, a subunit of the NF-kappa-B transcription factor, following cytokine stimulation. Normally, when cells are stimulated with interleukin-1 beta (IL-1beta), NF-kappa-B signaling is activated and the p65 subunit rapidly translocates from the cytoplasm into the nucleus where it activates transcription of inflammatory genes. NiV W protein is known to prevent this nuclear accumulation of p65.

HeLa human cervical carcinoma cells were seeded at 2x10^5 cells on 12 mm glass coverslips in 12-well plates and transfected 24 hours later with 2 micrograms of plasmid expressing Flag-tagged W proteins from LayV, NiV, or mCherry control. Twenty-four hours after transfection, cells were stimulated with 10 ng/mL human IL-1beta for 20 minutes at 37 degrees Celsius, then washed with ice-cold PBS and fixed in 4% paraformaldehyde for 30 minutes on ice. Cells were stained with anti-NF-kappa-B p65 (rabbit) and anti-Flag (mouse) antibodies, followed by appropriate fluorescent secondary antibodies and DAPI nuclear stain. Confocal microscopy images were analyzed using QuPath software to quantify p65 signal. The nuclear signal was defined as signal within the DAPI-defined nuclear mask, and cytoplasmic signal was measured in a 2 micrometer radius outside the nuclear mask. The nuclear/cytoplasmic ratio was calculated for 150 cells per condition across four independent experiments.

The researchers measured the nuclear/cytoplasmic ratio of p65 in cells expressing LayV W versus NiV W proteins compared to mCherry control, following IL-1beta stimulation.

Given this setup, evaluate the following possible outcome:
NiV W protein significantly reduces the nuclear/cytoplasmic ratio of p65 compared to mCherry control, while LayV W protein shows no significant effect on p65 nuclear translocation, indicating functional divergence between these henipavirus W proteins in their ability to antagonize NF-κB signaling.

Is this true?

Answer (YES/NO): YES